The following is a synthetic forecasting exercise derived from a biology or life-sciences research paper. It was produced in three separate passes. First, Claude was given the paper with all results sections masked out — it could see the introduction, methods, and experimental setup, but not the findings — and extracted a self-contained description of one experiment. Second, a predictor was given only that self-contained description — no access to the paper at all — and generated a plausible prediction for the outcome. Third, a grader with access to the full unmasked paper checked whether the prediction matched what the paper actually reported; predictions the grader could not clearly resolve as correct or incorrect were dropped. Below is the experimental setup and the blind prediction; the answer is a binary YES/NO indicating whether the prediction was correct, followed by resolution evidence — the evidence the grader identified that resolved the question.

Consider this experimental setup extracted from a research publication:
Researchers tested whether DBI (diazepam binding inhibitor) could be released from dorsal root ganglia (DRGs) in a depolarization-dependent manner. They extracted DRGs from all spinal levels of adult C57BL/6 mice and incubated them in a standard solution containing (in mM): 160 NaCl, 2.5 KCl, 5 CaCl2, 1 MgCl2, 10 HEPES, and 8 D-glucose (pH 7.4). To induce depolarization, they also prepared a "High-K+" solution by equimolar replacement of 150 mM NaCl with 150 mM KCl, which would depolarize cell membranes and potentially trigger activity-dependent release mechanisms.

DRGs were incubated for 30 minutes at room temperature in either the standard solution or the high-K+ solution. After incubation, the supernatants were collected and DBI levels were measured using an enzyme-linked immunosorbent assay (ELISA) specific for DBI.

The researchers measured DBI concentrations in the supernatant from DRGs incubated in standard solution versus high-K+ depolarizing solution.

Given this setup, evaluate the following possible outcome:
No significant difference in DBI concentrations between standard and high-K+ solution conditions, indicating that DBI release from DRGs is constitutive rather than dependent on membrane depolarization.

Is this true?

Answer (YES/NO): NO